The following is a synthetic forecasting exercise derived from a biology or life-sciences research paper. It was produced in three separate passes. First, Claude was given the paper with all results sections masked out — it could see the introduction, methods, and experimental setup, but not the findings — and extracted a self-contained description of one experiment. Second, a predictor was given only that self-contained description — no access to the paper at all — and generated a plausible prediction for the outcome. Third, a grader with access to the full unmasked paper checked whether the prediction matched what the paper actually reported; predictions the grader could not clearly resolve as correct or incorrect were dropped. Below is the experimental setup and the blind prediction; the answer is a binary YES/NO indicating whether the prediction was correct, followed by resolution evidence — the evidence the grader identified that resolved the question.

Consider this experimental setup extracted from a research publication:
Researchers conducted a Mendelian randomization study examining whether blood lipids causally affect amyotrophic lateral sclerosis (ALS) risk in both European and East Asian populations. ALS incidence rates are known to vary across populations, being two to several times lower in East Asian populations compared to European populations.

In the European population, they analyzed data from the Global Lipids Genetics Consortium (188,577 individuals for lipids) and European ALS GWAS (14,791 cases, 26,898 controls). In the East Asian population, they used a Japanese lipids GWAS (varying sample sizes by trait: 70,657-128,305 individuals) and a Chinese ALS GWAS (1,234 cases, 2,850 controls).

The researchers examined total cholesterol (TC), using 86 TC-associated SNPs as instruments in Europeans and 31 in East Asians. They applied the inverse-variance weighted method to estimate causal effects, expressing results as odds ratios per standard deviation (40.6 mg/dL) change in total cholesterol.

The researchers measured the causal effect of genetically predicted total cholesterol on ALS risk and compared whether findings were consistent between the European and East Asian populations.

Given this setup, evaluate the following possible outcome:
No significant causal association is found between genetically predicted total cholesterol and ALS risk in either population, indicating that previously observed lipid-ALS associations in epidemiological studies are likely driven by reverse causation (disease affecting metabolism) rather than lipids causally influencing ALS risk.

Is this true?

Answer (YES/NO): NO